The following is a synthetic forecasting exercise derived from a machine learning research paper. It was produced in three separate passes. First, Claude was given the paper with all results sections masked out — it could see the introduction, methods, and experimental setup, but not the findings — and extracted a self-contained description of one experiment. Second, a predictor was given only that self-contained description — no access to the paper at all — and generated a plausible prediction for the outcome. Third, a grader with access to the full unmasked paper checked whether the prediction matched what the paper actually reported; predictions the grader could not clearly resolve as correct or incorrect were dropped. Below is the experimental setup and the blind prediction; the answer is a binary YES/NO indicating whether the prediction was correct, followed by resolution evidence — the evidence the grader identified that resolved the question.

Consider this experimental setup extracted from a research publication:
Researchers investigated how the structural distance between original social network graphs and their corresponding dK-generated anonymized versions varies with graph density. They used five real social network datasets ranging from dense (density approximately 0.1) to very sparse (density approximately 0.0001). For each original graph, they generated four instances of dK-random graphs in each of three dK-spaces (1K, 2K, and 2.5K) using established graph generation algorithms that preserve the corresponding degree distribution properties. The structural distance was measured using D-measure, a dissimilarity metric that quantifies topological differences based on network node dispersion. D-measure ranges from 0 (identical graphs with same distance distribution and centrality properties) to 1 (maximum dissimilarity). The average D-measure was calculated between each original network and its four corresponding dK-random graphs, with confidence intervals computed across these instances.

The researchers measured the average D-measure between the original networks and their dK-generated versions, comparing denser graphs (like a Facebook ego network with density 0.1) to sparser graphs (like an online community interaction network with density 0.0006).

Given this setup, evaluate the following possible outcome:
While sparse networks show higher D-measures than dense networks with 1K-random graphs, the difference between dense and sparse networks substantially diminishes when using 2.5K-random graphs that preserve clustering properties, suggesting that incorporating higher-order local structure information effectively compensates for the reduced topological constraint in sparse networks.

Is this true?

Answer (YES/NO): NO